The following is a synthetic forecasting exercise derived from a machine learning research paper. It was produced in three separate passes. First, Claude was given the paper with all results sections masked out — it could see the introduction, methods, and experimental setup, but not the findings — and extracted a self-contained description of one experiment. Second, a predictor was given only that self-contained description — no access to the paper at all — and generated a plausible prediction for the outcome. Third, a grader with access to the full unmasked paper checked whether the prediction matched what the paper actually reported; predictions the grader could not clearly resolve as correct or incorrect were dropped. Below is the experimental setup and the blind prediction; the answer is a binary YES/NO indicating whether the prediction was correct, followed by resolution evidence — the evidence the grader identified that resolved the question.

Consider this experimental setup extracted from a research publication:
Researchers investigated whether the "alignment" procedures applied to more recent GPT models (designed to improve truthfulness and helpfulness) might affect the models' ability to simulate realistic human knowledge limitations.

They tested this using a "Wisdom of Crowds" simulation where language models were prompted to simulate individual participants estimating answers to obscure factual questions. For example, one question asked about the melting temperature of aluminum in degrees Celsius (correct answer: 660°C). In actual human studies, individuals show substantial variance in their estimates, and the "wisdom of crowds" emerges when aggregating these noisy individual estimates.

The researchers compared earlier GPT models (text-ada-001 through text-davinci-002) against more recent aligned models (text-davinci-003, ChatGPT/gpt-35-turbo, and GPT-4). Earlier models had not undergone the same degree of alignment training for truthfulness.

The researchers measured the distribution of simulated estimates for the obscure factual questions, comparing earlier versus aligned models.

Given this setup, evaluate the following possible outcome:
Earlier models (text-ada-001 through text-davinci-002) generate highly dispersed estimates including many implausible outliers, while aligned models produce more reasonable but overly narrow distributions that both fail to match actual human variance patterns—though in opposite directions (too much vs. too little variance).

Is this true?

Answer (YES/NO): NO